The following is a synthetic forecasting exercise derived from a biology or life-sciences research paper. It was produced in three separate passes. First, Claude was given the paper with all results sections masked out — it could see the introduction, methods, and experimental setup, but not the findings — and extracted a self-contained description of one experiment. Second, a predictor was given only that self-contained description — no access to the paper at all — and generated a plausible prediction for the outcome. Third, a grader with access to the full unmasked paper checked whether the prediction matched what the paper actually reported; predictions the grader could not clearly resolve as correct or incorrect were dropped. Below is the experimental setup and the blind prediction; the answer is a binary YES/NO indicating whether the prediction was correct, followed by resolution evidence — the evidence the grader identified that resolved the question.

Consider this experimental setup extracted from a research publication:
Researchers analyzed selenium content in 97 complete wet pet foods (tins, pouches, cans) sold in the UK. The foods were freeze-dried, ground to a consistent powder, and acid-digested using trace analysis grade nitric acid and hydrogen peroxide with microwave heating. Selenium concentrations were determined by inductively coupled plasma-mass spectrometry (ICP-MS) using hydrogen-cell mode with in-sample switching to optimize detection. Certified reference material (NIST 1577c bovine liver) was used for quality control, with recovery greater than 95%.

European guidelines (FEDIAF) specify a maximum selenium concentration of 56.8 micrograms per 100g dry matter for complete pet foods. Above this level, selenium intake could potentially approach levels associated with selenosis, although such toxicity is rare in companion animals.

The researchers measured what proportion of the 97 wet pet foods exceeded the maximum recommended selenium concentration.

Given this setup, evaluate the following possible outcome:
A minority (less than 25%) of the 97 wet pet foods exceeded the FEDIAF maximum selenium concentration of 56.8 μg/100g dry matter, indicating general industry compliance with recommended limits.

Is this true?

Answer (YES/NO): NO